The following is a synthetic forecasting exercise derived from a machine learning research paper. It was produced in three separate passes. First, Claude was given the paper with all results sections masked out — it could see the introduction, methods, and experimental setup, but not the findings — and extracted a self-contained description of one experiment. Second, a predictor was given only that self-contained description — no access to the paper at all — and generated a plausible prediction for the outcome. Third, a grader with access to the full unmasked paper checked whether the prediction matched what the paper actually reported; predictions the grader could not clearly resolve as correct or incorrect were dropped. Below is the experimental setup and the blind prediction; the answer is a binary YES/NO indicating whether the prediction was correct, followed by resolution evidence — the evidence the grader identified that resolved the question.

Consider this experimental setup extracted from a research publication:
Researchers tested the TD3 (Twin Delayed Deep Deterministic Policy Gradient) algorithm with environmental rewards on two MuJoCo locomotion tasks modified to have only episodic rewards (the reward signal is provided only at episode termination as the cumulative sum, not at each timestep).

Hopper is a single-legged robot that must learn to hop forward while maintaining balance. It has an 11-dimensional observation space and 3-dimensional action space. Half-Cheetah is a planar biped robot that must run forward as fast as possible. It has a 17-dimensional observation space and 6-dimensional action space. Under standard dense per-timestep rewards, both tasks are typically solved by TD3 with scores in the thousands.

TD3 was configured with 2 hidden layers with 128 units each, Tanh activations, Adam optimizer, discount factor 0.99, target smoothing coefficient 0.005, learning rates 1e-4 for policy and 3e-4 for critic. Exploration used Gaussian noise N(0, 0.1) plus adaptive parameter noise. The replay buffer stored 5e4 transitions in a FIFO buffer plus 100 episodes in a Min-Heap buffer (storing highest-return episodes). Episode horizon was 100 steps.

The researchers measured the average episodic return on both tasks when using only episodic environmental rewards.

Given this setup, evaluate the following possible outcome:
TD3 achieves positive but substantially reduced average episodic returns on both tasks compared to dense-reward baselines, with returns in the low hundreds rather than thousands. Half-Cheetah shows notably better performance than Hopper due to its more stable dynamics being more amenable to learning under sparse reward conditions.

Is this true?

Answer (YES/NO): NO